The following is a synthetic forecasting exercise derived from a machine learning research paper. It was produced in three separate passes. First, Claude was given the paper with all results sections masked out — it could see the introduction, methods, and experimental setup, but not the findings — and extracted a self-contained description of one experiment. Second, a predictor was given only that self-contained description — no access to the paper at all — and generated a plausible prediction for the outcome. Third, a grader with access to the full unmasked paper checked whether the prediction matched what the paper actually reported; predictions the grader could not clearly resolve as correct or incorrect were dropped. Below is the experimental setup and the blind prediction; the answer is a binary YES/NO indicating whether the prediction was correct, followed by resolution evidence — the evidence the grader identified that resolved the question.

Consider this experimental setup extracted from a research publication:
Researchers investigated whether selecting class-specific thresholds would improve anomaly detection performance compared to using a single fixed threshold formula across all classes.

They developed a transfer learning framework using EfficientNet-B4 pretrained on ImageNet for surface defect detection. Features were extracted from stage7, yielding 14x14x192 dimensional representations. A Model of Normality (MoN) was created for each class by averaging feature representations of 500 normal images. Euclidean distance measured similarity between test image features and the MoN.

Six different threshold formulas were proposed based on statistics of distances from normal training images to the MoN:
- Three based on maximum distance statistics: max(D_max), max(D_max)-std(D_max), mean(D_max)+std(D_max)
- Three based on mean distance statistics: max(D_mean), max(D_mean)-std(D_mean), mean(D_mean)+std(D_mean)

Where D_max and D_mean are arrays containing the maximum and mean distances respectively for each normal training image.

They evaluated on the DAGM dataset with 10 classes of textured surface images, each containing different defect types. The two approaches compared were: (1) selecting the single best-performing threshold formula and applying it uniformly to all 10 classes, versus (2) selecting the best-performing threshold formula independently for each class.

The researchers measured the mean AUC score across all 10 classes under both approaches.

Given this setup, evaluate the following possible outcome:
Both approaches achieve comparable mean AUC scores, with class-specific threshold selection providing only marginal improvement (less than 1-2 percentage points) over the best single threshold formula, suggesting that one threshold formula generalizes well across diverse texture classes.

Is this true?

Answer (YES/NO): NO